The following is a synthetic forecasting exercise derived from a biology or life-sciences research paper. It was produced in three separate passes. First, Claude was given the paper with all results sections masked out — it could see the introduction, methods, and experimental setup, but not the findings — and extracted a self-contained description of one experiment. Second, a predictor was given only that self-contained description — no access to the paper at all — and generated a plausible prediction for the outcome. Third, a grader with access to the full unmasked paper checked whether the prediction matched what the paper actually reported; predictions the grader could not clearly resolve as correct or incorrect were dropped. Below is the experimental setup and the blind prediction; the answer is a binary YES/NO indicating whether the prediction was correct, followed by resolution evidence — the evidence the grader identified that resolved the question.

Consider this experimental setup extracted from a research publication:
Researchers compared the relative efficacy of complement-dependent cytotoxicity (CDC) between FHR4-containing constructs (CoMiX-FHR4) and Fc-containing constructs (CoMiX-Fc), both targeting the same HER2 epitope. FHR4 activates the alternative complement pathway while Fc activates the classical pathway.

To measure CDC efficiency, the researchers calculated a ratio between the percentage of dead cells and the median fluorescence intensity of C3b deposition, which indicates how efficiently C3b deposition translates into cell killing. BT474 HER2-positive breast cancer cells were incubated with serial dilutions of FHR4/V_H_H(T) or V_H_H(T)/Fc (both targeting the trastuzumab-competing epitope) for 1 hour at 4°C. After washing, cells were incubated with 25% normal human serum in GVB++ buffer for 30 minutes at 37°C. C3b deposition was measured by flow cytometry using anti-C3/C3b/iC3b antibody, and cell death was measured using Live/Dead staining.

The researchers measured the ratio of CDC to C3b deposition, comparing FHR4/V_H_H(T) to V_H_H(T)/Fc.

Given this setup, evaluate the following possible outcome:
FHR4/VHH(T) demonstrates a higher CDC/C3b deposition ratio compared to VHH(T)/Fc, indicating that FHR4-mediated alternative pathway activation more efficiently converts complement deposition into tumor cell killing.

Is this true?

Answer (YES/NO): YES